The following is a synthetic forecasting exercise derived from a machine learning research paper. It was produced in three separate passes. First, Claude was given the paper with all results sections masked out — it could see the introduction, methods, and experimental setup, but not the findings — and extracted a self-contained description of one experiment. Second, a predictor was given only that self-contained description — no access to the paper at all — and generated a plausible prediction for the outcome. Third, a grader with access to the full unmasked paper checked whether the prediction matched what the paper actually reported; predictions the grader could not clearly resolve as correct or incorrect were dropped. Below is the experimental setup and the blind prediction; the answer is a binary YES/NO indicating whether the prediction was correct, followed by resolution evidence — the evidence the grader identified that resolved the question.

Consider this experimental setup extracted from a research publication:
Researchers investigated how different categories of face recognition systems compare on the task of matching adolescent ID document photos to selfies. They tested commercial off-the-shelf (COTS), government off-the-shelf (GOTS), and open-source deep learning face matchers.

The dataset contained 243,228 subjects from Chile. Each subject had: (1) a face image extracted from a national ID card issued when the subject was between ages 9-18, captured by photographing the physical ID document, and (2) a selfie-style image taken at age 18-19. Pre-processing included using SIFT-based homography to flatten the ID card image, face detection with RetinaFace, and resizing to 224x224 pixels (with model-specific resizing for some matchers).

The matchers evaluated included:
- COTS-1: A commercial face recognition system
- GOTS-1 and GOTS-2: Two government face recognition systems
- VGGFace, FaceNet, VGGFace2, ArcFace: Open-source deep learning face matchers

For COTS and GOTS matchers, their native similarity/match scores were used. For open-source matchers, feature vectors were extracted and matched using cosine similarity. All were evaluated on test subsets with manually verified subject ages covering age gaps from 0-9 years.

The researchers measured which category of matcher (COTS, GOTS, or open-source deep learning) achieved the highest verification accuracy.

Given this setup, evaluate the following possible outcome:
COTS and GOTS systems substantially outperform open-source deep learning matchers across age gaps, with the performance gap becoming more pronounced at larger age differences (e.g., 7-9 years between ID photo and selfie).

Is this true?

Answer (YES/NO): NO